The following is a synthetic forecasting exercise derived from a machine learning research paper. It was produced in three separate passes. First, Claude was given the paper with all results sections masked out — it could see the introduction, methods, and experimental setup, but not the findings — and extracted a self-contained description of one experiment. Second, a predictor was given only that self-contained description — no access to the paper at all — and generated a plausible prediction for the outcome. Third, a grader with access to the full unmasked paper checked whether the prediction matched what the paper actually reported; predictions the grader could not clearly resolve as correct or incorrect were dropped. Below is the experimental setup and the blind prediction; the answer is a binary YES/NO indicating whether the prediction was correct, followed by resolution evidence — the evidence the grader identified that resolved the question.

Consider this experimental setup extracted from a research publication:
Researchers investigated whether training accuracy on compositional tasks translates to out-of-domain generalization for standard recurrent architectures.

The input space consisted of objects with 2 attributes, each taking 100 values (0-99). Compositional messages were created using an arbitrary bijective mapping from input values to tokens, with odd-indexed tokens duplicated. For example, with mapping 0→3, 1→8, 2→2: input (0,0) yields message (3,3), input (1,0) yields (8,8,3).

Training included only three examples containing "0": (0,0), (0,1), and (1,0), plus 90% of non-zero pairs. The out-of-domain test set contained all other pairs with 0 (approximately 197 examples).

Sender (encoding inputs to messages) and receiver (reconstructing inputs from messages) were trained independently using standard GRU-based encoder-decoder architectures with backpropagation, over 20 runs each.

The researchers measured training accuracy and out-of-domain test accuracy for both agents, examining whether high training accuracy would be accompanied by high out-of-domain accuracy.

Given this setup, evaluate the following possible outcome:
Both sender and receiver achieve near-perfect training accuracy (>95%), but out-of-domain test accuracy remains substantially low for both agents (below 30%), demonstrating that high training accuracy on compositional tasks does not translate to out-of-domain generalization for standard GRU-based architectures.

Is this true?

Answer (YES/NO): NO